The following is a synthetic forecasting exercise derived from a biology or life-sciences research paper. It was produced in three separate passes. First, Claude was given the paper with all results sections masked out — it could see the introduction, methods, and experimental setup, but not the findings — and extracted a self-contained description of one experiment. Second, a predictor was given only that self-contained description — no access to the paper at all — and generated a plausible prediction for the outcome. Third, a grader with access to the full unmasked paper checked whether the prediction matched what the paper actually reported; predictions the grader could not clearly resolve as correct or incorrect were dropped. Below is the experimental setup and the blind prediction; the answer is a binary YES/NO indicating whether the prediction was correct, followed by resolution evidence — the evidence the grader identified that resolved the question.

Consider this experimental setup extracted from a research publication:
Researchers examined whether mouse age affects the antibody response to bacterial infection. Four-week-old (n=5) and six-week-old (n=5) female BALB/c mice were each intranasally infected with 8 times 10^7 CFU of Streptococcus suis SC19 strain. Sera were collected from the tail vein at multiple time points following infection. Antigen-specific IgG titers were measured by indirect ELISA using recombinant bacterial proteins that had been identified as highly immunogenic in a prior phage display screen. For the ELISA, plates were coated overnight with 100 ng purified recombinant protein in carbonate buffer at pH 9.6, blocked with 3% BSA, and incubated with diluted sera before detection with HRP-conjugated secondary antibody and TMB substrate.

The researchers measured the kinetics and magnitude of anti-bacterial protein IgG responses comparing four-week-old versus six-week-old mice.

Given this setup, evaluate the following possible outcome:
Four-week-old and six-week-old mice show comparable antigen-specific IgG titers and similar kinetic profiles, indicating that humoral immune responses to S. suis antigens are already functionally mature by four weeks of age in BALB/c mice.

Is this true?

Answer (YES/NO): NO